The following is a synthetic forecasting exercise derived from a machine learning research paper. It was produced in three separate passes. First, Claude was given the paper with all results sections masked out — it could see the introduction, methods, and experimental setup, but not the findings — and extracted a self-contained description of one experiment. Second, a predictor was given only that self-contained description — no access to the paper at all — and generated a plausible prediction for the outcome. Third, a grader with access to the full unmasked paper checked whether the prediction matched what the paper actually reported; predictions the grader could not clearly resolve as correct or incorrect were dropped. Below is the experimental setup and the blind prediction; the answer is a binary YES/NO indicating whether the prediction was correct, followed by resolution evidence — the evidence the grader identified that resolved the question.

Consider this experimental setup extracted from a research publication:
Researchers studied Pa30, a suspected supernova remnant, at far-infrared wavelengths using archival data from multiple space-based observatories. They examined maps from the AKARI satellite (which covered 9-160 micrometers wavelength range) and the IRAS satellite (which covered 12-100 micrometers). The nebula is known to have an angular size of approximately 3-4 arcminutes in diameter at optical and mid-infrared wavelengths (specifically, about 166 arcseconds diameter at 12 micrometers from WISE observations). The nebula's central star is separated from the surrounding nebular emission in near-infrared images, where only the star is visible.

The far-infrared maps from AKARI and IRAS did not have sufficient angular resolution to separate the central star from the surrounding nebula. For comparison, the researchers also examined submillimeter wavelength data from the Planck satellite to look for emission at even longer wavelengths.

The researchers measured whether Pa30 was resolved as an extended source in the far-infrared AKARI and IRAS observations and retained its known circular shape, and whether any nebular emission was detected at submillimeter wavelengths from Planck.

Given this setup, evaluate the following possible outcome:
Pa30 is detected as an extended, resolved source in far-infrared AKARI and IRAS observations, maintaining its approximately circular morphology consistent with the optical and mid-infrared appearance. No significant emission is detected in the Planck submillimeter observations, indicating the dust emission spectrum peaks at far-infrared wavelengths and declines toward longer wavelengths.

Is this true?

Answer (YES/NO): YES